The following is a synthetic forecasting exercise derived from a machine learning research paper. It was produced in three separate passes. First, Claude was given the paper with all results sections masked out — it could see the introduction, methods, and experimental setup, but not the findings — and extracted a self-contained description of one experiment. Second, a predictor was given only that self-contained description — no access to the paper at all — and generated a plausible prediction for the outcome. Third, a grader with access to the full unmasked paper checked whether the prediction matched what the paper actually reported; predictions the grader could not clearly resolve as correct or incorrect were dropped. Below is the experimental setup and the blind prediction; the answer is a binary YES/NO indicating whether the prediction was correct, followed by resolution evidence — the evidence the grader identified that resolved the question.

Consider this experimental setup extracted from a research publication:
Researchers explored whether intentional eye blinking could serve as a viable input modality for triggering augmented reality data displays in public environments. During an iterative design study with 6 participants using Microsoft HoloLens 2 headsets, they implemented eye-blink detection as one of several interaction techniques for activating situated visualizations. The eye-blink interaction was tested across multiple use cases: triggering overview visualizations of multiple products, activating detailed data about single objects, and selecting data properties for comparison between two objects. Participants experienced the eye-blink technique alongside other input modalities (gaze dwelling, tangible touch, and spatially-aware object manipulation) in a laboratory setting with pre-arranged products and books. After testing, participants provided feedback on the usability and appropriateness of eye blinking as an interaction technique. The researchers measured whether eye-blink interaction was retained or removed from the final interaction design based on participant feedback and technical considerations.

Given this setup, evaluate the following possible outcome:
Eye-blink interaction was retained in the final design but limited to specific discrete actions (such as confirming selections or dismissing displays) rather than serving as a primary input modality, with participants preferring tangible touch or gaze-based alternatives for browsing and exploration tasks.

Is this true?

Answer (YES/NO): NO